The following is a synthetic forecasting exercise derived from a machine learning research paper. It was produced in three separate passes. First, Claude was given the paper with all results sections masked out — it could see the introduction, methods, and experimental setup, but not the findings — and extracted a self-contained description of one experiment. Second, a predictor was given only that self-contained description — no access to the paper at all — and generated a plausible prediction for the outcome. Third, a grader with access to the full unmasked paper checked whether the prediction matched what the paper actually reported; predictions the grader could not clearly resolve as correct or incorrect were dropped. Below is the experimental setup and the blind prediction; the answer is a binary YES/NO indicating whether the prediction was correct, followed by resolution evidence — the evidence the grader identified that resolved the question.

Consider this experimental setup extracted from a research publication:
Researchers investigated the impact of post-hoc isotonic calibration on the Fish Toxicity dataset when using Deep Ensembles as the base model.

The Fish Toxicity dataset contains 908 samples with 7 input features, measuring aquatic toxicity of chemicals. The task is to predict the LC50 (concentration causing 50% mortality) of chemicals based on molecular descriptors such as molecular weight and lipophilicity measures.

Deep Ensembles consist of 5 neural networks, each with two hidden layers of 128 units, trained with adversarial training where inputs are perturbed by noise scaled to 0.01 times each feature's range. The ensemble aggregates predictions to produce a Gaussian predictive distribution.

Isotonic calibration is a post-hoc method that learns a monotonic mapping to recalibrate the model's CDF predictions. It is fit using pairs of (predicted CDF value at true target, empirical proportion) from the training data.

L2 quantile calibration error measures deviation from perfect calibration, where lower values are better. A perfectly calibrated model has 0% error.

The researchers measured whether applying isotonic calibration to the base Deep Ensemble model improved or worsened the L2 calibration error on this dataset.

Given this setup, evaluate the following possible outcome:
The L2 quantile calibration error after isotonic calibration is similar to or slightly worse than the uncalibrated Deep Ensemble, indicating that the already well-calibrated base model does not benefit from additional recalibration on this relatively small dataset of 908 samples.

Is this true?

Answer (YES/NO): NO